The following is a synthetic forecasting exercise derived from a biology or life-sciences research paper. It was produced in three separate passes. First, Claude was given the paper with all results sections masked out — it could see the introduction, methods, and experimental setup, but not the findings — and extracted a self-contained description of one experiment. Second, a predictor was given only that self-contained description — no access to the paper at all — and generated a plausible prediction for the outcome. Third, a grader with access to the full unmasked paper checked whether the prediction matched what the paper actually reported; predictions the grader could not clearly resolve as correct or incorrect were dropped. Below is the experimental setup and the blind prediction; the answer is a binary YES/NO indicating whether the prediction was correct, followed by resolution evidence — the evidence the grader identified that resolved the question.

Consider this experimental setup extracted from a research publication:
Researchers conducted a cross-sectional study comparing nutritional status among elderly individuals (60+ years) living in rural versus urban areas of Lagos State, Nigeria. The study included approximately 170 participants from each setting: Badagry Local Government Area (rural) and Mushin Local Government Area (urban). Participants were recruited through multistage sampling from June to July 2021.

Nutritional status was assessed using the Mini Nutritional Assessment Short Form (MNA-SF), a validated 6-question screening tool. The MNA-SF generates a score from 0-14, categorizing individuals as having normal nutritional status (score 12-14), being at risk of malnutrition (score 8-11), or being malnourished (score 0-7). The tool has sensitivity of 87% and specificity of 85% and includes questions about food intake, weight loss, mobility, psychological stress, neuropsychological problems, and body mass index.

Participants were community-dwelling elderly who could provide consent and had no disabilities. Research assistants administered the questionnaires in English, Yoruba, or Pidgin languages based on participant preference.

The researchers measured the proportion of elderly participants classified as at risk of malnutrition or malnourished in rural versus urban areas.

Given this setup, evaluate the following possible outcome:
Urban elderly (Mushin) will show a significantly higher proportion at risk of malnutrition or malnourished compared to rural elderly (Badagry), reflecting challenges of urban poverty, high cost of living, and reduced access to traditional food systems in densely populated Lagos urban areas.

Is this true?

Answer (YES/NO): NO